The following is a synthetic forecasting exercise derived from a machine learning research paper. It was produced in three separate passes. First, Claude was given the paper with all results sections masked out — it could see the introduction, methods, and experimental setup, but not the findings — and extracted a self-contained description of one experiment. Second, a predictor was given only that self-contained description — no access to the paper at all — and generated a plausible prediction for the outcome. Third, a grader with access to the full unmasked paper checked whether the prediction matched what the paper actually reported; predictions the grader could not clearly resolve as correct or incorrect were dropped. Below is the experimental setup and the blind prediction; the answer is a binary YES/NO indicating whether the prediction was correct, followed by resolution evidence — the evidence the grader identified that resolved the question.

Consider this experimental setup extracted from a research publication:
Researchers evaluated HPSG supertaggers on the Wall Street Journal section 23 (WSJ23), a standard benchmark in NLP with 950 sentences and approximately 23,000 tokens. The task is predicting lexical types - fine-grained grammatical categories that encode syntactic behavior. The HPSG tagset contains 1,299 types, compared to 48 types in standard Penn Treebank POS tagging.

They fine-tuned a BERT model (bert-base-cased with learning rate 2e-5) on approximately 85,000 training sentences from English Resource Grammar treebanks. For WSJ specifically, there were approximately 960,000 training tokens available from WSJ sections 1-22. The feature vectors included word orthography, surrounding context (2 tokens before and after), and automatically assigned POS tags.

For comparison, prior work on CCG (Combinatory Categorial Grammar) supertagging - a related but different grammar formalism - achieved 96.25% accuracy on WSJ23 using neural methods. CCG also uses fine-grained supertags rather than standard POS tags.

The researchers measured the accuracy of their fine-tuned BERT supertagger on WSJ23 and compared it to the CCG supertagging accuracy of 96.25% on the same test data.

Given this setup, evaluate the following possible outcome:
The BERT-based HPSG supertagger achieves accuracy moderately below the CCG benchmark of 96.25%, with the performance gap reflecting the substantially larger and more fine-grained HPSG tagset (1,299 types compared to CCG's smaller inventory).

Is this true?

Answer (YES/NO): NO